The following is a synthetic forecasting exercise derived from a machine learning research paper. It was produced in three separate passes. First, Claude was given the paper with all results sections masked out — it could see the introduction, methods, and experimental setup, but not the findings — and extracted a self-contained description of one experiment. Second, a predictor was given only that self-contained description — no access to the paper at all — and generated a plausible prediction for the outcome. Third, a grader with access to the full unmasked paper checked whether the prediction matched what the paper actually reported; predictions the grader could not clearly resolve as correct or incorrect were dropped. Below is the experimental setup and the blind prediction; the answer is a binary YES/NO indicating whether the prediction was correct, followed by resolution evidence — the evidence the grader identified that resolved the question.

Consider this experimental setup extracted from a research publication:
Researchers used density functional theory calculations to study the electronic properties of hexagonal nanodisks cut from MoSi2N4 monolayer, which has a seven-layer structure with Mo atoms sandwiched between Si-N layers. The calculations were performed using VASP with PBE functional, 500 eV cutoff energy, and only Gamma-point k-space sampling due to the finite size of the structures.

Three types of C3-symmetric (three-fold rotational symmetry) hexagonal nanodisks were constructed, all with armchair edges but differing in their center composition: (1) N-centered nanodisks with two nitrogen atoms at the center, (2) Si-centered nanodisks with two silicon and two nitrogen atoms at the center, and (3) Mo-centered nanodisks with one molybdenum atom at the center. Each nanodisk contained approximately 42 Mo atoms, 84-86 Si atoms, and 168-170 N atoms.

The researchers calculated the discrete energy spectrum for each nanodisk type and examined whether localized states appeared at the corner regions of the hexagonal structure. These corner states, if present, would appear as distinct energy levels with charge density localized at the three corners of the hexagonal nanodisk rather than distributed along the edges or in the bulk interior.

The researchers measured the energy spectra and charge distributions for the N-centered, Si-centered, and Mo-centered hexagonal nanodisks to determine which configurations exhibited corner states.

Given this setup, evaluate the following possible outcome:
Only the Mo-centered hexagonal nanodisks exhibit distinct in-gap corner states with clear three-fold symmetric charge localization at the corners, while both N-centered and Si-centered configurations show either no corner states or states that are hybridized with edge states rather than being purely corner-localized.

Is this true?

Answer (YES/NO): NO